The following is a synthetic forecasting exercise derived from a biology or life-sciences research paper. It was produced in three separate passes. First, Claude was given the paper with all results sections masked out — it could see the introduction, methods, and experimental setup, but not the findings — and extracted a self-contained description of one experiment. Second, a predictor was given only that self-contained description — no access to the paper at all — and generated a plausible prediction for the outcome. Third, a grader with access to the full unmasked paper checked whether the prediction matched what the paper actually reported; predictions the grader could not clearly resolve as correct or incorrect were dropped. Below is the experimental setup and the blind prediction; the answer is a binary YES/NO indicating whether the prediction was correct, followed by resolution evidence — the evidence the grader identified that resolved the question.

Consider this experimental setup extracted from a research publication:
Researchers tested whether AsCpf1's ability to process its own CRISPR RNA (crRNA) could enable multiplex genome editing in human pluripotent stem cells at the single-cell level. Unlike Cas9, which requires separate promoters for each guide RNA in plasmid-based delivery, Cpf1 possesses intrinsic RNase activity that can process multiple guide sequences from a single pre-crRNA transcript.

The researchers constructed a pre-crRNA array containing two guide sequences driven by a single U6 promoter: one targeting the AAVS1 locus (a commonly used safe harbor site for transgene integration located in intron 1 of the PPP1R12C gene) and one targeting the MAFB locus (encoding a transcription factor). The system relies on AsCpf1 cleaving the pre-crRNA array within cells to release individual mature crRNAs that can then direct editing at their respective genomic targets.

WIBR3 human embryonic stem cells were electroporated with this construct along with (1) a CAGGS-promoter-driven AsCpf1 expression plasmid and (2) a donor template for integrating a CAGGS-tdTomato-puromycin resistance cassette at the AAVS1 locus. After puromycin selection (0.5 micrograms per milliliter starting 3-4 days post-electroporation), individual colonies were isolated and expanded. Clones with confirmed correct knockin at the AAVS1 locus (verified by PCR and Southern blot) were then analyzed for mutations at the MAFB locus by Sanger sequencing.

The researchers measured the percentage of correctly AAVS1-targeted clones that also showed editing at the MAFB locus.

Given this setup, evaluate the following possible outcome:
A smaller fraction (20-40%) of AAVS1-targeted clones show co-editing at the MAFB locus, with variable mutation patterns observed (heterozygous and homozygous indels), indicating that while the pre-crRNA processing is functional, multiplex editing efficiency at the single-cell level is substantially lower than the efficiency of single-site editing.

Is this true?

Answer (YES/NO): NO